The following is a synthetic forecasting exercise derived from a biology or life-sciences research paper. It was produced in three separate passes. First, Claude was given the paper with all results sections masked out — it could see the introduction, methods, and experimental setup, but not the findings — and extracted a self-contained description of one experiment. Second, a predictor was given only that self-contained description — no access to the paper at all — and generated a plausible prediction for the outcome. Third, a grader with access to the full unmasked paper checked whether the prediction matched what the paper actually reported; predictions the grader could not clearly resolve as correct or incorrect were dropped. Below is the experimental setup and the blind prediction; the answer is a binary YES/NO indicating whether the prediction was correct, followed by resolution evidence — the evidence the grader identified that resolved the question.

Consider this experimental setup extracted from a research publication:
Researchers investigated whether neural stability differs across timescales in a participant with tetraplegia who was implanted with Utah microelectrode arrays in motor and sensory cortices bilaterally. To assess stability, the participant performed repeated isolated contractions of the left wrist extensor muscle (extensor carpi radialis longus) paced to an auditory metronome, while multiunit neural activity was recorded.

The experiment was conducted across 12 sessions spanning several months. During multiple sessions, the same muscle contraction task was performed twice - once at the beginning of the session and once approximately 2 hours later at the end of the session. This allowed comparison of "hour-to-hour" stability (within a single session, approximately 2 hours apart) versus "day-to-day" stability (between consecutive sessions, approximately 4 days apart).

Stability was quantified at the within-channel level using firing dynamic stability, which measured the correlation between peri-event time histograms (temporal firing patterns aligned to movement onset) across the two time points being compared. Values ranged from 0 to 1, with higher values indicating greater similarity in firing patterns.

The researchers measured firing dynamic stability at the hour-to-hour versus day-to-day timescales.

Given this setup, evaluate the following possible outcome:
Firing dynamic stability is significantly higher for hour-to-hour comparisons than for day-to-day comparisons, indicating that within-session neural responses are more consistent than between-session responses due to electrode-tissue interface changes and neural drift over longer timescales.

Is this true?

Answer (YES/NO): NO